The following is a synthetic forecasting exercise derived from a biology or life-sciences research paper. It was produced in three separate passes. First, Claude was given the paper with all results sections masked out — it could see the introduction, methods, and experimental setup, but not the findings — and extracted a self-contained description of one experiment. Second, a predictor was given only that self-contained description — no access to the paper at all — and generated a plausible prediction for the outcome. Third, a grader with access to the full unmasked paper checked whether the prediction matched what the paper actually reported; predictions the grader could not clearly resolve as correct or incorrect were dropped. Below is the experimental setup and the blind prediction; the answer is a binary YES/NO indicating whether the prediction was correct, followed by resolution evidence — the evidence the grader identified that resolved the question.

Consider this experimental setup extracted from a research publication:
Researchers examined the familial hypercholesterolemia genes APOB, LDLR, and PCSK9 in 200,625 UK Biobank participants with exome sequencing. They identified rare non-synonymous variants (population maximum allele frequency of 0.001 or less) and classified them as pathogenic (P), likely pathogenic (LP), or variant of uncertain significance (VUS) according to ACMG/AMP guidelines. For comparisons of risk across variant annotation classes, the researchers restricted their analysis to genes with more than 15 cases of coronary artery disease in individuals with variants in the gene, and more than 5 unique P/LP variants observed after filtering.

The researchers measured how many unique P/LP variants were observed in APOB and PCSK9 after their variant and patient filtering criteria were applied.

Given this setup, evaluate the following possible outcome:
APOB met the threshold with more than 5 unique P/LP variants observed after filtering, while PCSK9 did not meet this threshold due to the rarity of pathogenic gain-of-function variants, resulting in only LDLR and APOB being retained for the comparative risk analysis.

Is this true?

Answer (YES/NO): NO